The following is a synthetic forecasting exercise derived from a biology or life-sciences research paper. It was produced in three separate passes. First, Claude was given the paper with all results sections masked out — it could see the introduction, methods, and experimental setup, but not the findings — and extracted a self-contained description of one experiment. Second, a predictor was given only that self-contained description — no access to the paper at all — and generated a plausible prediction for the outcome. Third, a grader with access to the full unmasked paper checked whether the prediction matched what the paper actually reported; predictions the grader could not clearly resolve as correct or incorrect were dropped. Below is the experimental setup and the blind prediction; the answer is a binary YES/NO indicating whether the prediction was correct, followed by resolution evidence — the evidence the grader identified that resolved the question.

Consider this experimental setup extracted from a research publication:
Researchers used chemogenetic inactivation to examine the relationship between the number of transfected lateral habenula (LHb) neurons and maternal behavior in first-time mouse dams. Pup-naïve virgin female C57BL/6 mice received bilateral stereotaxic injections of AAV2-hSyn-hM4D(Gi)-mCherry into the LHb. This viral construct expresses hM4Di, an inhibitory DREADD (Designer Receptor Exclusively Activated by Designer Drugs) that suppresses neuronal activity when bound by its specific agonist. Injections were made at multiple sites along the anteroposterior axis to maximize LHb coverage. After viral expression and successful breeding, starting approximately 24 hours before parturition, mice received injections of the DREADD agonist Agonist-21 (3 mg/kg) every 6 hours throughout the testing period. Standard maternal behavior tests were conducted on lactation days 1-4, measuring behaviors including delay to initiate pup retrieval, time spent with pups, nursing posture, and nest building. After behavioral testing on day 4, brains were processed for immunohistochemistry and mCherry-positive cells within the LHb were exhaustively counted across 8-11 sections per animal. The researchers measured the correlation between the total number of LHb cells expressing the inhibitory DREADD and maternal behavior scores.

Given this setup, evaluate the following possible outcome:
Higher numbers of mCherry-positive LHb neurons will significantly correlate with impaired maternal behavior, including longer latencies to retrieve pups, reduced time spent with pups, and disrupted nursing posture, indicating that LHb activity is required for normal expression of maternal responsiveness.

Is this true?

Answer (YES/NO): NO